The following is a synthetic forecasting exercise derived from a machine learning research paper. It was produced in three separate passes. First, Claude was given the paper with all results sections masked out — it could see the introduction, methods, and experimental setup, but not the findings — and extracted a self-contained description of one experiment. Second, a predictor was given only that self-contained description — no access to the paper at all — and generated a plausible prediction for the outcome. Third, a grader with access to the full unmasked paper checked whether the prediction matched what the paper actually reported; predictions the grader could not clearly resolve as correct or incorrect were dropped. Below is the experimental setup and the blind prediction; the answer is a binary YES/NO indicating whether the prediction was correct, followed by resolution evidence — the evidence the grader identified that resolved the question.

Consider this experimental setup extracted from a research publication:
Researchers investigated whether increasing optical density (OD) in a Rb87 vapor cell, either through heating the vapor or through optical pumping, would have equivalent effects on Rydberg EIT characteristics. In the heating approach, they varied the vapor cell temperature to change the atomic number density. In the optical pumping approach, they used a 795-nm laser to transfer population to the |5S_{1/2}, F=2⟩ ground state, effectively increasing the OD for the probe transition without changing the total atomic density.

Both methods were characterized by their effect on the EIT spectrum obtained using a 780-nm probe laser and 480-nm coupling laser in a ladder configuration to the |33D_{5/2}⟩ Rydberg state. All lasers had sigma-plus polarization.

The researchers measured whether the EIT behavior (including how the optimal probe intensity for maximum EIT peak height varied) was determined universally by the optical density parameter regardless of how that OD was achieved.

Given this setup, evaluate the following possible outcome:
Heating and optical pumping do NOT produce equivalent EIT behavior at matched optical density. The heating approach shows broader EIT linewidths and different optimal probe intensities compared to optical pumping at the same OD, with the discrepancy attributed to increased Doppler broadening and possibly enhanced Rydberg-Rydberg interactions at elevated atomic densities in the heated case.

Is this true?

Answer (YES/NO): NO